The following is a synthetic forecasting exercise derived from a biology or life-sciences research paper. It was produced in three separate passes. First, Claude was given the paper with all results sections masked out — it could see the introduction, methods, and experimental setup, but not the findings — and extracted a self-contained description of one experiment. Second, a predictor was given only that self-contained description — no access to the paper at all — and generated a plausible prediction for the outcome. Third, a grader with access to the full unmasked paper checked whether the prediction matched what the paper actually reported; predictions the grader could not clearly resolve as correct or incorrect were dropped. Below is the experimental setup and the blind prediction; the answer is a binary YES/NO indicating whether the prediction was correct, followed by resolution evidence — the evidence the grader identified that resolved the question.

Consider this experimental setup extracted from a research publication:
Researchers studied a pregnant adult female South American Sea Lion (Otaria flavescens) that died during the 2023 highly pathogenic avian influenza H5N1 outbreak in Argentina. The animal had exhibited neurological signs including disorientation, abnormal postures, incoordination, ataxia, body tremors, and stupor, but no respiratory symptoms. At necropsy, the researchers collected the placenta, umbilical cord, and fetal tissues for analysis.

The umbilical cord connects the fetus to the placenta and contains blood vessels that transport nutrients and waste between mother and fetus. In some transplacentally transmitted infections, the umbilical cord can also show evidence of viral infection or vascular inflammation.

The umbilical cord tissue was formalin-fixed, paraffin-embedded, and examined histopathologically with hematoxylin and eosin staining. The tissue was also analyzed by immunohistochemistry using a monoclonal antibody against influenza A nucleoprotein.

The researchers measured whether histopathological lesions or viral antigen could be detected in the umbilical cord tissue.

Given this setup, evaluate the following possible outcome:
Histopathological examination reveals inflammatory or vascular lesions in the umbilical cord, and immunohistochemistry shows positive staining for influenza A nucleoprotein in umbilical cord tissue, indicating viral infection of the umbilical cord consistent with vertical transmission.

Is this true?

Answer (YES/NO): NO